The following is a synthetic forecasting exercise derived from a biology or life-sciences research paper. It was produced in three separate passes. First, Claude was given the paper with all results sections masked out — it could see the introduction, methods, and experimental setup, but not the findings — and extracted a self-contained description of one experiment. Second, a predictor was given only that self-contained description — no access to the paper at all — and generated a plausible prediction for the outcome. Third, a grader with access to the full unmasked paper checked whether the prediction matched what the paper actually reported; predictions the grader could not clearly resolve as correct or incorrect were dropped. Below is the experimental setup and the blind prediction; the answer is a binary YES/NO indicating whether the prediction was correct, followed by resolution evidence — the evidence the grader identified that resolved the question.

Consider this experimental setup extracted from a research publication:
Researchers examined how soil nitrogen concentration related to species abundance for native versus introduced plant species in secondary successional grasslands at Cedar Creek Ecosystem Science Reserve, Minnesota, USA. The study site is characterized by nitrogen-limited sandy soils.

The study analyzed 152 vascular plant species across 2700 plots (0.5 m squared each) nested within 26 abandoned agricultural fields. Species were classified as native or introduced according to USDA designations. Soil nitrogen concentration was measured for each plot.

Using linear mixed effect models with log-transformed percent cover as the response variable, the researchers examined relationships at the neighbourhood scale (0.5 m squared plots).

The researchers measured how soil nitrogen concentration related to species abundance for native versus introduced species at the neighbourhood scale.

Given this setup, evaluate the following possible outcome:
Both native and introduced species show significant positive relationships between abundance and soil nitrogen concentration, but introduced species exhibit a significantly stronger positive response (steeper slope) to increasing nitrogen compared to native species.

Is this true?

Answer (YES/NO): YES